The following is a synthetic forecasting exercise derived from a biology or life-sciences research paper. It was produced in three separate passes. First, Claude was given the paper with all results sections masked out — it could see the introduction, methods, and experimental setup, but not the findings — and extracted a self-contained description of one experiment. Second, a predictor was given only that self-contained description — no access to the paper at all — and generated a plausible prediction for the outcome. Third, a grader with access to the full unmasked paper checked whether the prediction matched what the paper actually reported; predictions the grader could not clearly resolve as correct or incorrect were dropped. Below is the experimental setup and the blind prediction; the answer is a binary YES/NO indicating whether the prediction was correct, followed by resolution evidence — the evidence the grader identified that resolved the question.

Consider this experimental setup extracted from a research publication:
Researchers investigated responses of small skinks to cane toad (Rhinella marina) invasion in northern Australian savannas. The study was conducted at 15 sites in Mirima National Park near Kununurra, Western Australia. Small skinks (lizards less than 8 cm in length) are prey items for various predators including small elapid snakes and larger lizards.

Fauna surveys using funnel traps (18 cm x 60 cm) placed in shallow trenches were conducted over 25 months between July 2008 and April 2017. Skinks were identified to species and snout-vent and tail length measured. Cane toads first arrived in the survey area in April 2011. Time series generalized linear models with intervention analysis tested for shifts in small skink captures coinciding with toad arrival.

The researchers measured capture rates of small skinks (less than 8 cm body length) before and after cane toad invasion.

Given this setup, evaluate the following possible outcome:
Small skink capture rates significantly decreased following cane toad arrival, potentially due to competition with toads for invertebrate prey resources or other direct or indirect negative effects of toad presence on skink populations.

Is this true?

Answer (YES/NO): NO